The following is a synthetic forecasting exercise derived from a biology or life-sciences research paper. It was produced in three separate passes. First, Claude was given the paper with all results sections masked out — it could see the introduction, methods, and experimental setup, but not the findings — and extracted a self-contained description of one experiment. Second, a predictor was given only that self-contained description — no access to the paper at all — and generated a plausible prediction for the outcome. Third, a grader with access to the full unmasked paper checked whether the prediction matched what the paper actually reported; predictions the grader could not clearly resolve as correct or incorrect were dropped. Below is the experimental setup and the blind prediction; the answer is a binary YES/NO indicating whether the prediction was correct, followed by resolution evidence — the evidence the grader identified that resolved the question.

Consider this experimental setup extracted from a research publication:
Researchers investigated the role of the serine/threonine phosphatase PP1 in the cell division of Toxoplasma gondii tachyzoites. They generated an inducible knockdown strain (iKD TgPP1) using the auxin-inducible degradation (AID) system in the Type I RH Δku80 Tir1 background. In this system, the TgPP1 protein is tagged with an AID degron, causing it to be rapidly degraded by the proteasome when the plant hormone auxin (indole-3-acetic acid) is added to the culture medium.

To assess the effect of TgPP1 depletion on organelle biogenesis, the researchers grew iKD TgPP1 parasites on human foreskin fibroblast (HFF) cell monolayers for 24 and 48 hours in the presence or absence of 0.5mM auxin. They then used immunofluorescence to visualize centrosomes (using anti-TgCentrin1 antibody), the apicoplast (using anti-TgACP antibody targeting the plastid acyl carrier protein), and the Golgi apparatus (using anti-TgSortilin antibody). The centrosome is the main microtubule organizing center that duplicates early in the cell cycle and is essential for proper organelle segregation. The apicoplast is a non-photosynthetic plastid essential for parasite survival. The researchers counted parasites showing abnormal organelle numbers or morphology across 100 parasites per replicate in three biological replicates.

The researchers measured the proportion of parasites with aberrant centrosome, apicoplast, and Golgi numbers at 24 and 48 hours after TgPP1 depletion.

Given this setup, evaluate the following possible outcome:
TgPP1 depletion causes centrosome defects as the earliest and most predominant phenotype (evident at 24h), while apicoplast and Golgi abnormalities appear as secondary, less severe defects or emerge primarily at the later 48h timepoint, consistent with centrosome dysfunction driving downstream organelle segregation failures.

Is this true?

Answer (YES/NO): NO